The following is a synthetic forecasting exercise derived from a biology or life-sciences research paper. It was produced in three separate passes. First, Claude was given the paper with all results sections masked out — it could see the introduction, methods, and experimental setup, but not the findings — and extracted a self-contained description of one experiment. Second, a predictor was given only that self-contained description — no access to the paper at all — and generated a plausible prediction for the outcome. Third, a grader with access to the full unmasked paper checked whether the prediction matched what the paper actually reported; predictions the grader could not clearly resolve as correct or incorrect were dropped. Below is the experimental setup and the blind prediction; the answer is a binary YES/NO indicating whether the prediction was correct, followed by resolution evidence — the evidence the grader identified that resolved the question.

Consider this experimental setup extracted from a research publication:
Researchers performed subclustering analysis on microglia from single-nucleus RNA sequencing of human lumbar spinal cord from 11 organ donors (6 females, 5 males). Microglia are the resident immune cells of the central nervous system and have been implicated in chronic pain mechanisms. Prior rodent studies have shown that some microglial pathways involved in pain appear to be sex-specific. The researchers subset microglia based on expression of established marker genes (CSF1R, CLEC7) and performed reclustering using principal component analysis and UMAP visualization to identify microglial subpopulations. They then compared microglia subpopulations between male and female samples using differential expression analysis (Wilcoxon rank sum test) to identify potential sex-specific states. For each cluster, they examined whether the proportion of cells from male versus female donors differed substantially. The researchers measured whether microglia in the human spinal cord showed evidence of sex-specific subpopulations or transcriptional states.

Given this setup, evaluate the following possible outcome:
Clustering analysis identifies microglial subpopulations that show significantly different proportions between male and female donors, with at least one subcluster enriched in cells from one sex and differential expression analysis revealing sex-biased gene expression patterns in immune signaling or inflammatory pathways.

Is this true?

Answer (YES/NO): YES